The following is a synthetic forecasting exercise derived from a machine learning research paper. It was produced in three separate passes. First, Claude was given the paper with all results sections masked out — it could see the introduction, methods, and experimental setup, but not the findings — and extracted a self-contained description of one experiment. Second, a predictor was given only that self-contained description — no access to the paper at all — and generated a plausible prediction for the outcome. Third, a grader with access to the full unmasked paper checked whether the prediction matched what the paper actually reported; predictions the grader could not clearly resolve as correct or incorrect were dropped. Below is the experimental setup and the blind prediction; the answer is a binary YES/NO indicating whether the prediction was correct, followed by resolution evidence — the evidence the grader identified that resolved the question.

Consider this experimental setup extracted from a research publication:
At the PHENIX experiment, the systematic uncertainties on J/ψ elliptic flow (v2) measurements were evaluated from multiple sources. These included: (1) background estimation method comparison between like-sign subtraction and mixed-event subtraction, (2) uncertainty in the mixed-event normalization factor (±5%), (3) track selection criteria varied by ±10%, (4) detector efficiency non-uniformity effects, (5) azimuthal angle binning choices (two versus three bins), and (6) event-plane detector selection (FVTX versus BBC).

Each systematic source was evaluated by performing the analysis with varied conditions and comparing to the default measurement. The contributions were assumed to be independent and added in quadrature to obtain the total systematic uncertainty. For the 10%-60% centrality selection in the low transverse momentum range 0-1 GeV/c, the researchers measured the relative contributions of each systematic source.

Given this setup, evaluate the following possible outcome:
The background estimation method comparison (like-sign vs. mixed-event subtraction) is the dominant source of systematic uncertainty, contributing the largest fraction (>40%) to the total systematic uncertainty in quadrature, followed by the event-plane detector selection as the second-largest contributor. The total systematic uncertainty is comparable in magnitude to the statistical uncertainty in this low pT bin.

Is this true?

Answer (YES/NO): NO